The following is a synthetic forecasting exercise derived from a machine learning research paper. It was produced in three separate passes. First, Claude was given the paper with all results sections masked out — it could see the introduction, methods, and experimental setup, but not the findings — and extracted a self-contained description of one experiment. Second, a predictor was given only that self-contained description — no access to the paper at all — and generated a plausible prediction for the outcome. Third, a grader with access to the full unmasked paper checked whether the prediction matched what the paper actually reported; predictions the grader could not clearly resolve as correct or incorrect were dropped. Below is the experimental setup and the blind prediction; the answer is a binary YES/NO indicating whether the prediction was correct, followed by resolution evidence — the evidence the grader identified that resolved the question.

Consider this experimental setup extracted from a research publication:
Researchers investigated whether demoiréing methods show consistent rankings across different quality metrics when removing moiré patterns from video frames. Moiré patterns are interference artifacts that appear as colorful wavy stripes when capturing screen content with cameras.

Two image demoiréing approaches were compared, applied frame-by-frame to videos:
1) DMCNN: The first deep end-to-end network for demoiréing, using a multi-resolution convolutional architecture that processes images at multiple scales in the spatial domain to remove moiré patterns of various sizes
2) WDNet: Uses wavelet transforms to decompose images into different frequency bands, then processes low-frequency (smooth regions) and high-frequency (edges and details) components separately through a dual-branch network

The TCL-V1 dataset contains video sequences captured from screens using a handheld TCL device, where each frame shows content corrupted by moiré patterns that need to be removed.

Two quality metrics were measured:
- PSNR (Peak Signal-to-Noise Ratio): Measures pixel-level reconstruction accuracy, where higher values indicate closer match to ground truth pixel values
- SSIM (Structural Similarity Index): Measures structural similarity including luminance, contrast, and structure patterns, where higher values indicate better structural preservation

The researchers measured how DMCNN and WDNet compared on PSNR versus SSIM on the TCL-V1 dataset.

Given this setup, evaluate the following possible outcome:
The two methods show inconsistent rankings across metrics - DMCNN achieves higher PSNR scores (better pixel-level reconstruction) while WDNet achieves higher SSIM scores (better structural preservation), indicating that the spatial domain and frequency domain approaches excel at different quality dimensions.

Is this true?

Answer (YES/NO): YES